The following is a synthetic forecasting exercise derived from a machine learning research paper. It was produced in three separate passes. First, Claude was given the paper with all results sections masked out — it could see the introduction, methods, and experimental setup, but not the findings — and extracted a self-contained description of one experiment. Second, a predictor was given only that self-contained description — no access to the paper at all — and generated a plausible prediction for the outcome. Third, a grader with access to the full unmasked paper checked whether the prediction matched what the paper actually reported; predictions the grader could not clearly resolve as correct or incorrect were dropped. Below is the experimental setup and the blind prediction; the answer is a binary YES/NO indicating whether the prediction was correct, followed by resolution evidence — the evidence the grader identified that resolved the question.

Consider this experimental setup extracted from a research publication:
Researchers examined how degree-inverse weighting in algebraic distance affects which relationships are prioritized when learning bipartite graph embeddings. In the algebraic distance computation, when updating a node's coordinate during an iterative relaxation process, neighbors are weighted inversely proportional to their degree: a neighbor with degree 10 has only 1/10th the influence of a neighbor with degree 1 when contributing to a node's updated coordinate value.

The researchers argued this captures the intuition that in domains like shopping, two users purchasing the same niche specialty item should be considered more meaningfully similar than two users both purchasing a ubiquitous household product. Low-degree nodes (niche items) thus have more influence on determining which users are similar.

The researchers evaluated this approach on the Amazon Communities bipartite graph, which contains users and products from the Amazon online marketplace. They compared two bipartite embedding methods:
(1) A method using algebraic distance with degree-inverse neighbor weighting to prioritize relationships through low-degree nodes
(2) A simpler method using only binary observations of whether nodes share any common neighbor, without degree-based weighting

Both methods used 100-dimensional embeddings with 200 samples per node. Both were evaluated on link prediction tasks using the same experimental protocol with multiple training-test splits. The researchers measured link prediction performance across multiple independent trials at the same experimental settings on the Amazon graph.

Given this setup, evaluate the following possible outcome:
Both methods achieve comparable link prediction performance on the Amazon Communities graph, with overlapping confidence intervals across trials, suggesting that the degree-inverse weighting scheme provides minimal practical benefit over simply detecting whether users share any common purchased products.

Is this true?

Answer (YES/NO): NO